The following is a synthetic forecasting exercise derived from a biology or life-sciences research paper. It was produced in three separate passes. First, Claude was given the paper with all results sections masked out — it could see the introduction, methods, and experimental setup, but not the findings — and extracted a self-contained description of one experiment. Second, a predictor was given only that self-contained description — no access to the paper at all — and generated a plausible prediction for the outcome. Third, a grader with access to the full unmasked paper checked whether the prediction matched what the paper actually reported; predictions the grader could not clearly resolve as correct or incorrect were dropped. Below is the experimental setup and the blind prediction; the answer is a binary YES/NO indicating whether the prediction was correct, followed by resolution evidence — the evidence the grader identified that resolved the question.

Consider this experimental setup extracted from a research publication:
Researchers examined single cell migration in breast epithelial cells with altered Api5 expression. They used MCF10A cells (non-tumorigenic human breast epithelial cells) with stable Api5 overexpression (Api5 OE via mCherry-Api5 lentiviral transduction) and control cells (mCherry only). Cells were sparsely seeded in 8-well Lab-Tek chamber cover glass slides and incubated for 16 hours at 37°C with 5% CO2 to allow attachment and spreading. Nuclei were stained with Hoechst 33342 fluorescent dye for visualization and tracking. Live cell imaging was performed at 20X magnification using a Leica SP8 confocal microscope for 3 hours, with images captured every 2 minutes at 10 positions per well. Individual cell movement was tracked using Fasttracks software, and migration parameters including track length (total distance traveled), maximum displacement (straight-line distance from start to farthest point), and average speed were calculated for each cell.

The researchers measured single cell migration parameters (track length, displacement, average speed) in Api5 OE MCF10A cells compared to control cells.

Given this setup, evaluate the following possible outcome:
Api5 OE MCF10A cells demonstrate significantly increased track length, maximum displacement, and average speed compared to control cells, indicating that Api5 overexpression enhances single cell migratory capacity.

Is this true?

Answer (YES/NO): NO